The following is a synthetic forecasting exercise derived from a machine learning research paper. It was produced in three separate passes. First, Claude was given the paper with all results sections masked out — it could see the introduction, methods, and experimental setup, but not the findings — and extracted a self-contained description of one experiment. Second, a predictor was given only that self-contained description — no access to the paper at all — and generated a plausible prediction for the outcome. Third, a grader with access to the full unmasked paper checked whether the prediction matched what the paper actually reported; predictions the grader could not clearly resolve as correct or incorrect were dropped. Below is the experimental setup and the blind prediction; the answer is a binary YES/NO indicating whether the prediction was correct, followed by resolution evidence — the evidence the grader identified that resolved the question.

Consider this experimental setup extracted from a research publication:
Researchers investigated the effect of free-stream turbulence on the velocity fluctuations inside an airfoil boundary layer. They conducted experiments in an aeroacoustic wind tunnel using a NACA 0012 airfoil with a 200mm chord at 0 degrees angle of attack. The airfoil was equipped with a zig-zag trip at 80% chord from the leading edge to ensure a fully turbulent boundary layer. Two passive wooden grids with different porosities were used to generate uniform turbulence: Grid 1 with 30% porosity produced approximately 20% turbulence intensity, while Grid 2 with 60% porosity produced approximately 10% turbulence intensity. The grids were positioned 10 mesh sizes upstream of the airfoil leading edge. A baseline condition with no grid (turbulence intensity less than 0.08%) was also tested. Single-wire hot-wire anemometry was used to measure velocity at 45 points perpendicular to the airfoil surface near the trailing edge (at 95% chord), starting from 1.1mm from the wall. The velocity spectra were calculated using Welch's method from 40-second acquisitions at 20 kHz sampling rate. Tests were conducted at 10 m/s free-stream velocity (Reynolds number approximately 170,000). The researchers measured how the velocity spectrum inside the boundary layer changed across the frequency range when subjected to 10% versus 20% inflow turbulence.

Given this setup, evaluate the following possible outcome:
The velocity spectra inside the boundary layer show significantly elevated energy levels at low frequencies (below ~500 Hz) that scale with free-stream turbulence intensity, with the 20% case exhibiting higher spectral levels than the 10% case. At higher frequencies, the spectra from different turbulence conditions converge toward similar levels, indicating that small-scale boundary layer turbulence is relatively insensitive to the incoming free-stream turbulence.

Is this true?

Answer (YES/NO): NO